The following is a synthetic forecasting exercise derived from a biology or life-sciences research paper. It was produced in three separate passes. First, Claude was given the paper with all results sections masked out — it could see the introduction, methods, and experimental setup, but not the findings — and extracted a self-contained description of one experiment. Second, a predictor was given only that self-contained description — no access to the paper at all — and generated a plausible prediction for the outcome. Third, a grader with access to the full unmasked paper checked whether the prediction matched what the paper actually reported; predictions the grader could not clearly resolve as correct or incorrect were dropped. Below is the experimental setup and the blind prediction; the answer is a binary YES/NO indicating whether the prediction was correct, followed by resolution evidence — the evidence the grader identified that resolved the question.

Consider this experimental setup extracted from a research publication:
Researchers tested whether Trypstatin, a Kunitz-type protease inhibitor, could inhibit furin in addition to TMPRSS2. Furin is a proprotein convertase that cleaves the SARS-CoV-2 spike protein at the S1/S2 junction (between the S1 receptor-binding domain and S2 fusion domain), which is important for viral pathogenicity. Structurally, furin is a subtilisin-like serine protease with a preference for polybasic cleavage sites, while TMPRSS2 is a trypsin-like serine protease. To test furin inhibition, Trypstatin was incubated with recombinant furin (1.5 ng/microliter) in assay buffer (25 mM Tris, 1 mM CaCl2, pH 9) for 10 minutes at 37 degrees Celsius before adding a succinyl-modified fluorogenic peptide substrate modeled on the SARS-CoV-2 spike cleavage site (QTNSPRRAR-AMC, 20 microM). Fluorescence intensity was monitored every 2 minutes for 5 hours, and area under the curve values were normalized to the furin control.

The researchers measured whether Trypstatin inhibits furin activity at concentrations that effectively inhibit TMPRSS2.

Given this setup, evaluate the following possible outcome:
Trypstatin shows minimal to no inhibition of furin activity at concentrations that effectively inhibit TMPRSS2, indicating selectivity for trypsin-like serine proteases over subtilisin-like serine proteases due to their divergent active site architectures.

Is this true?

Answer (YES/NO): YES